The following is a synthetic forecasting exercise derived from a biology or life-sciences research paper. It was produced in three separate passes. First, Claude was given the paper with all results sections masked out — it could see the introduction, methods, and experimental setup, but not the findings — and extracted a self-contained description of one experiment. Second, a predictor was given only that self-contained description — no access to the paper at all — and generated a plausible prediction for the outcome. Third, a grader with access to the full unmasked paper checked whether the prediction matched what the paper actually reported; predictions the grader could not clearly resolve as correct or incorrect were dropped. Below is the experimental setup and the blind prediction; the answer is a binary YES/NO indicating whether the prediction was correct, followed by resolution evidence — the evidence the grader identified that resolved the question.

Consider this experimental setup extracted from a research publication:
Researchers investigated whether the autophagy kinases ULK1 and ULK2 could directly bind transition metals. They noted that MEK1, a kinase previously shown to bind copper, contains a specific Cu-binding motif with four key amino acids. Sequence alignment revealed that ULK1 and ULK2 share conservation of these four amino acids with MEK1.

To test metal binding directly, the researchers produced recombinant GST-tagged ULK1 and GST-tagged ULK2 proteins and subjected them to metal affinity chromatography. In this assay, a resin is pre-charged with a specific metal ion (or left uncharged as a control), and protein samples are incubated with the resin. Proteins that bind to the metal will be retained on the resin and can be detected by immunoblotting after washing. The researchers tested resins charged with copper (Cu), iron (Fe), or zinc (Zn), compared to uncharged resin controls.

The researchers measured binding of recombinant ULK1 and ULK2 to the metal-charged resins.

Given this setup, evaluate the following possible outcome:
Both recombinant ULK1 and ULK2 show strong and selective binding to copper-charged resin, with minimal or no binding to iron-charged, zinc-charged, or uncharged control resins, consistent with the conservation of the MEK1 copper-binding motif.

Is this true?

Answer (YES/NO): YES